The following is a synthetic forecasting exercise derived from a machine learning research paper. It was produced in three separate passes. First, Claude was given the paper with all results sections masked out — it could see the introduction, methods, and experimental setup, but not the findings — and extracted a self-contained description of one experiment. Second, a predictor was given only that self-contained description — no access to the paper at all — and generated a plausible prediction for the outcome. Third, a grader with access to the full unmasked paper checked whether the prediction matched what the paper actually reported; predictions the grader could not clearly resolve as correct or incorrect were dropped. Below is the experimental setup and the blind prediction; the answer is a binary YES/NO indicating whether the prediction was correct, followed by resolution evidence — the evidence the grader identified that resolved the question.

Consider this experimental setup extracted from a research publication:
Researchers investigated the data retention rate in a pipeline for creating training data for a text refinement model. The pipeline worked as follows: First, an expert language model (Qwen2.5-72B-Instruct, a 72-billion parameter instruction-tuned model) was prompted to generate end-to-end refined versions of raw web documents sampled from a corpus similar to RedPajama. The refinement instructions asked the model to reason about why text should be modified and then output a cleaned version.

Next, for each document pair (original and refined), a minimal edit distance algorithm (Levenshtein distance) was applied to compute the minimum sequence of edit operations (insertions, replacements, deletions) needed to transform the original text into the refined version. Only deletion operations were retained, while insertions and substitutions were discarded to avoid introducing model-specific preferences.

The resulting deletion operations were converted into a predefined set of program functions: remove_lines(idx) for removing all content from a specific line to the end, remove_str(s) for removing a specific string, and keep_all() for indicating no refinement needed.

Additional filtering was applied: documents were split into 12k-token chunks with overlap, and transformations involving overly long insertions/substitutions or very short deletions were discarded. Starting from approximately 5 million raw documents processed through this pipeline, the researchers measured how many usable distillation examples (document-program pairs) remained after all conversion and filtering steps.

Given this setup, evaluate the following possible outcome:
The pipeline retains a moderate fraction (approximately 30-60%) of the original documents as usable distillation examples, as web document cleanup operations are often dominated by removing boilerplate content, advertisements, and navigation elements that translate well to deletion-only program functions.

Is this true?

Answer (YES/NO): YES